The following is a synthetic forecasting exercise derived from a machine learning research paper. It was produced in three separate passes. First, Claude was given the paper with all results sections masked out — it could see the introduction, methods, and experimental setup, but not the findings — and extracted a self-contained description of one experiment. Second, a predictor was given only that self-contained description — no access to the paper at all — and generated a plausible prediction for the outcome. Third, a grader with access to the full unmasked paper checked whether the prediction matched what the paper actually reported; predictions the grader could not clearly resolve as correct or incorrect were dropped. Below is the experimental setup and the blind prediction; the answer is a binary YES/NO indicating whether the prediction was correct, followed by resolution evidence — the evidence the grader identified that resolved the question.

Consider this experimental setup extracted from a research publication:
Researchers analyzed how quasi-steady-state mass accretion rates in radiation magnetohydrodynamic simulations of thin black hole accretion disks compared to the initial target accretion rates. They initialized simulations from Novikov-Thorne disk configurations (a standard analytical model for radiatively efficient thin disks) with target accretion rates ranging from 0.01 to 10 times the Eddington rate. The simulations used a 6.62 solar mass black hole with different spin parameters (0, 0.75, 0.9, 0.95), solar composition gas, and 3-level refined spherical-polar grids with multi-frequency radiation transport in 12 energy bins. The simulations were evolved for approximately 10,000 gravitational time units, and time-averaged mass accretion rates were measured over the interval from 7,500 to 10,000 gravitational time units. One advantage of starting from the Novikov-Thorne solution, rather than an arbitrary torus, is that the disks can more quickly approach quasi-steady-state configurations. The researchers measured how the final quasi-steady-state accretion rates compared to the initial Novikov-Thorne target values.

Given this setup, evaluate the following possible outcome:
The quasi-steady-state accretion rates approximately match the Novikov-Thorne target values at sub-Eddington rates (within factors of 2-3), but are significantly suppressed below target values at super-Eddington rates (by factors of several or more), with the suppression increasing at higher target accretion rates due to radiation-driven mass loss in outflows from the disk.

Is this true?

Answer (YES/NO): NO